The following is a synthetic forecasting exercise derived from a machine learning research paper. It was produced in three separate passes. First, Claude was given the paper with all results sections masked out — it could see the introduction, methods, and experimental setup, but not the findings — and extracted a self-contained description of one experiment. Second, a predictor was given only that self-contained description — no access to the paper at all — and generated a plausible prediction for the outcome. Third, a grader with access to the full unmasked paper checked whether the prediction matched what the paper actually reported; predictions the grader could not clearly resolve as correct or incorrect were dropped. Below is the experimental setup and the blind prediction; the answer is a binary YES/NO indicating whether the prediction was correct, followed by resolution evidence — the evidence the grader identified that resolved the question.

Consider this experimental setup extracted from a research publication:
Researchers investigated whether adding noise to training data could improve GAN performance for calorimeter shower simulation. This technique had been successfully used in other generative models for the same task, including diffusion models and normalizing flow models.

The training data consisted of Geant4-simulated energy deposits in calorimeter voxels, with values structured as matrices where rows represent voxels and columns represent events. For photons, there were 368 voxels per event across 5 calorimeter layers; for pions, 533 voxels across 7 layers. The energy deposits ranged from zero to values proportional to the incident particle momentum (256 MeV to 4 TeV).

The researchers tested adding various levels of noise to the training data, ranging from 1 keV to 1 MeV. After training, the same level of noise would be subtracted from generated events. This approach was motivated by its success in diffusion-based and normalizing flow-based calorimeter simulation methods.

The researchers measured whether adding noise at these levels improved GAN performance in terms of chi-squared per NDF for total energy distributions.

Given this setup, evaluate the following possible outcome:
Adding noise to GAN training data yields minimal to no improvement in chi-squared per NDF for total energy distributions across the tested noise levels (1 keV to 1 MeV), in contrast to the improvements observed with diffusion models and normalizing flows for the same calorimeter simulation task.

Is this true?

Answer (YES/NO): YES